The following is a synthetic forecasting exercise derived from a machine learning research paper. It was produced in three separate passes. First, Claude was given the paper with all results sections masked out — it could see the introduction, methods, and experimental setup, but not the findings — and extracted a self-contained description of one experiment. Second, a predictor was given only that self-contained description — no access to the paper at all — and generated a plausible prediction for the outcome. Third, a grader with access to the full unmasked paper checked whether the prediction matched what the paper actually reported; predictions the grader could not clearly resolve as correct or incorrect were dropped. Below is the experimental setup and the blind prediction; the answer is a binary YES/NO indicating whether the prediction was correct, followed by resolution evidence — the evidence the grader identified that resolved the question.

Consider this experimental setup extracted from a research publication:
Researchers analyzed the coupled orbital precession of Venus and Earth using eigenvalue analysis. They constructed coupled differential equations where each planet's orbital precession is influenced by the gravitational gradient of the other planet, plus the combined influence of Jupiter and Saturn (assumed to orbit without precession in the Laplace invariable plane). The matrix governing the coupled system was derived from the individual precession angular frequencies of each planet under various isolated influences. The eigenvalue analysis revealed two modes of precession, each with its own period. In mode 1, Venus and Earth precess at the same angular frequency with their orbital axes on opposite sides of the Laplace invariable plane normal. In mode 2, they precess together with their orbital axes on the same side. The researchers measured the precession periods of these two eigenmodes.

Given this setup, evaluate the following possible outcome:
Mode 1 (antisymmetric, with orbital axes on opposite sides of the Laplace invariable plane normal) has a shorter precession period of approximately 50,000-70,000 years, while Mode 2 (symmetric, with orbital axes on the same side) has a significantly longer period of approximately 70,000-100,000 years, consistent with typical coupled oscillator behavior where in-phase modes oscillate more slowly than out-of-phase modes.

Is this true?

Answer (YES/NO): NO